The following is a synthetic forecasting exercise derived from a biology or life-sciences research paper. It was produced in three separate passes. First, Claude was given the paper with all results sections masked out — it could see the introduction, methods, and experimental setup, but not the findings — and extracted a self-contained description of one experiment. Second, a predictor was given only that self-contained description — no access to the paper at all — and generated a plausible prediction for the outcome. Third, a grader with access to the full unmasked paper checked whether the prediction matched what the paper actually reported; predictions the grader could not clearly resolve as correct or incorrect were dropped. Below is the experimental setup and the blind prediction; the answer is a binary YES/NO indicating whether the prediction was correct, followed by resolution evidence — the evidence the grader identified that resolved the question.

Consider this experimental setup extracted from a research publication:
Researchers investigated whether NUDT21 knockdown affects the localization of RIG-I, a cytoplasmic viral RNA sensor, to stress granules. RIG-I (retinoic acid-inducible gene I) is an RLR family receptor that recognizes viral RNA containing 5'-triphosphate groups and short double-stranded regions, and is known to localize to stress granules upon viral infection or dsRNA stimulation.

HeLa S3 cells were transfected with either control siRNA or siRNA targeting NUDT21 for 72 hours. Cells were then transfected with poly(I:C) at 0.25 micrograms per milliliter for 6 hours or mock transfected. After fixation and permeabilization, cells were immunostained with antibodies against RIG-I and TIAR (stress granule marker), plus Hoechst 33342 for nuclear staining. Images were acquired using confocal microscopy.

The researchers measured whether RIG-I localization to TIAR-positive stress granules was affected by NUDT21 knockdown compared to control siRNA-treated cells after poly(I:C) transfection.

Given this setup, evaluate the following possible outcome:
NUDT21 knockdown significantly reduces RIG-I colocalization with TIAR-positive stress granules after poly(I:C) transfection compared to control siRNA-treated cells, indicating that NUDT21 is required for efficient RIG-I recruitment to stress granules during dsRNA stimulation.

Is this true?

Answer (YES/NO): NO